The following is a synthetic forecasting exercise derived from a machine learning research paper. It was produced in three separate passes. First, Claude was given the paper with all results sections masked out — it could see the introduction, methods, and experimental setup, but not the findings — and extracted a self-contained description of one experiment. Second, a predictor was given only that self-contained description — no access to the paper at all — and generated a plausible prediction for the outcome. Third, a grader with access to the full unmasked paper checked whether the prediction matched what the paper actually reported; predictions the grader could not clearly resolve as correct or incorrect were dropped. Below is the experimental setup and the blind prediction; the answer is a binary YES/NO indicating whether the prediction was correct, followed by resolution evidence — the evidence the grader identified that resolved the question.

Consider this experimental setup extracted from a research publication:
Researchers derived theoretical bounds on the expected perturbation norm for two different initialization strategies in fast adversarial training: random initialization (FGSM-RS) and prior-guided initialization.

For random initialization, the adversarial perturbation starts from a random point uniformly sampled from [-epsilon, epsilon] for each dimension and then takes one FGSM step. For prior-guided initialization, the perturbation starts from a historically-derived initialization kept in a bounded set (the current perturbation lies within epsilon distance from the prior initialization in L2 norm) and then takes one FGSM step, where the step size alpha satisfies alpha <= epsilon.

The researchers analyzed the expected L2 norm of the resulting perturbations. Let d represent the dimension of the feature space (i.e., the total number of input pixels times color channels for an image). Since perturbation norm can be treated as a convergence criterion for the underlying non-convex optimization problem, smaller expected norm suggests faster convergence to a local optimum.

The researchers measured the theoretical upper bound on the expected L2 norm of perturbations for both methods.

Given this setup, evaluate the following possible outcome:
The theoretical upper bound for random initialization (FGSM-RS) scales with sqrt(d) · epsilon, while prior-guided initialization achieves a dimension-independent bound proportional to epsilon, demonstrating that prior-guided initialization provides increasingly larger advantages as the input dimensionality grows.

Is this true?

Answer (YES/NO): NO